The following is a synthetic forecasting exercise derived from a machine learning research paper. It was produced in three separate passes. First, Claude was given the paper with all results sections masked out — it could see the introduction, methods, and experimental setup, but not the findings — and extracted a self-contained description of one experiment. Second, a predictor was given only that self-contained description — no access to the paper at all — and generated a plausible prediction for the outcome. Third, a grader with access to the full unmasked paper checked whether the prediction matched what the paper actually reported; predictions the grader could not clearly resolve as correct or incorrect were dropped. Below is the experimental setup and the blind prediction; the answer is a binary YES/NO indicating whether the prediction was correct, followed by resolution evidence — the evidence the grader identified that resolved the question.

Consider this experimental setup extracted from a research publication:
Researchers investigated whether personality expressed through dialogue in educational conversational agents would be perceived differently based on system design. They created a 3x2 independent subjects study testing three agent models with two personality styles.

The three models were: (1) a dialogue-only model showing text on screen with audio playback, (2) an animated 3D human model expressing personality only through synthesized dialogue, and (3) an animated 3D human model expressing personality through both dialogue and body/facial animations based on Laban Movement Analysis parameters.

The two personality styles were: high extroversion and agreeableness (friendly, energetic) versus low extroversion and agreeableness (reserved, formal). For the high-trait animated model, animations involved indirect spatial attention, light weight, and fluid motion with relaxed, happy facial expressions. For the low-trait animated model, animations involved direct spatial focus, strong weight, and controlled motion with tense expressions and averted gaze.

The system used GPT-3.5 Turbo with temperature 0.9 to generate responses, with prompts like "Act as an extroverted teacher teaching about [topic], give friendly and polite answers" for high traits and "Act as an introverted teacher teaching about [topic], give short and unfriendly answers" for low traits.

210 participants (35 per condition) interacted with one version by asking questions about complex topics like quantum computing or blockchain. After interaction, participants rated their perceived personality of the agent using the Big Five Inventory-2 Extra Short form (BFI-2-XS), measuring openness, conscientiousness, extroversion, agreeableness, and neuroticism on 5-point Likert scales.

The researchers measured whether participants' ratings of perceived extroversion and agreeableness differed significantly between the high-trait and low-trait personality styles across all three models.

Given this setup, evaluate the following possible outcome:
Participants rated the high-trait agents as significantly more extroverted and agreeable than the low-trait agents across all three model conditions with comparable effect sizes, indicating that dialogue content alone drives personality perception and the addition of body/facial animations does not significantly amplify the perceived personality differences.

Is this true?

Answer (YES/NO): YES